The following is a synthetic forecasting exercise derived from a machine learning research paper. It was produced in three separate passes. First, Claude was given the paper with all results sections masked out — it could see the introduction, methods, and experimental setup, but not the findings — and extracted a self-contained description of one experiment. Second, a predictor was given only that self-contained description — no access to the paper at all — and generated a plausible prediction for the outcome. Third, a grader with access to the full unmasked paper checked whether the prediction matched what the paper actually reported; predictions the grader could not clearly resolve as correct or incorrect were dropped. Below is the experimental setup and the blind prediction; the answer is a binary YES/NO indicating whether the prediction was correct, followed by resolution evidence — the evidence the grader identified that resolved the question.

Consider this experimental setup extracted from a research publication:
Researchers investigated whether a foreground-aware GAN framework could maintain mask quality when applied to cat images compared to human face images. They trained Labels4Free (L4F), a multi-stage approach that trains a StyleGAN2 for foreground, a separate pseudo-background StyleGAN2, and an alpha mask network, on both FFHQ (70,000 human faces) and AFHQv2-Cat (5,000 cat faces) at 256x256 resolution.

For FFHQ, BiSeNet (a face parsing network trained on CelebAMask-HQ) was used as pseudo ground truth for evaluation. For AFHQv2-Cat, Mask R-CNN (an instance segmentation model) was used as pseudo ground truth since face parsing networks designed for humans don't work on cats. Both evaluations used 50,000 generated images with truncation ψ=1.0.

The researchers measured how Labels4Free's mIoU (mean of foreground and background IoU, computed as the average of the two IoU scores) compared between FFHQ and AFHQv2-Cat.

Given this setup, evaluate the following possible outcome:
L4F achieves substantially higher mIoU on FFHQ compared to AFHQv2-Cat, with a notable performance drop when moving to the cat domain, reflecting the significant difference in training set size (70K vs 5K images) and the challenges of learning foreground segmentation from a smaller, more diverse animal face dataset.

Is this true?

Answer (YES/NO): NO